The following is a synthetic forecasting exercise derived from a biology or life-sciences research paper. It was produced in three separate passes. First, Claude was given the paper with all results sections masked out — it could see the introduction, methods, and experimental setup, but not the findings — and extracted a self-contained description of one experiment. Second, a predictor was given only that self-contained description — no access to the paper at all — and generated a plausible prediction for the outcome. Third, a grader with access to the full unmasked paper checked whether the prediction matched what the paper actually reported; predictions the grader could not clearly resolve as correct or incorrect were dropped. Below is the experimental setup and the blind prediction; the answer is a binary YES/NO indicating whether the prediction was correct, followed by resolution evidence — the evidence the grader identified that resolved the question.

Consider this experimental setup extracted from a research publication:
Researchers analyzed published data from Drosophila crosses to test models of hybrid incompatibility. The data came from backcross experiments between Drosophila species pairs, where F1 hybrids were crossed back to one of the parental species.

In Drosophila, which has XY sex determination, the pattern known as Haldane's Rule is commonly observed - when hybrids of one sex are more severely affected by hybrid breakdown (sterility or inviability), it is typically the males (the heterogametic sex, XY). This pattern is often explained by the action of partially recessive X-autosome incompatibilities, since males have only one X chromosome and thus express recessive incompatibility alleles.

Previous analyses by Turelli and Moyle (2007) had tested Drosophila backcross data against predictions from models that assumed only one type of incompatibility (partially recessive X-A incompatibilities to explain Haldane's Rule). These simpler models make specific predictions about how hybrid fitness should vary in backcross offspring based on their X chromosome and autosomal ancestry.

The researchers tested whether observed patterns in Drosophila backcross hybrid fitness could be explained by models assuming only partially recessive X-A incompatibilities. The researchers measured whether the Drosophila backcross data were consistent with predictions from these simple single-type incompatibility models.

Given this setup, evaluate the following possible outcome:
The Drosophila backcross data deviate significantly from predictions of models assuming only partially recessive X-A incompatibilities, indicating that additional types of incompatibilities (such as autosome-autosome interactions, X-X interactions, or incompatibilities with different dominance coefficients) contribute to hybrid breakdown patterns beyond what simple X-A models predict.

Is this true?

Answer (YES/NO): YES